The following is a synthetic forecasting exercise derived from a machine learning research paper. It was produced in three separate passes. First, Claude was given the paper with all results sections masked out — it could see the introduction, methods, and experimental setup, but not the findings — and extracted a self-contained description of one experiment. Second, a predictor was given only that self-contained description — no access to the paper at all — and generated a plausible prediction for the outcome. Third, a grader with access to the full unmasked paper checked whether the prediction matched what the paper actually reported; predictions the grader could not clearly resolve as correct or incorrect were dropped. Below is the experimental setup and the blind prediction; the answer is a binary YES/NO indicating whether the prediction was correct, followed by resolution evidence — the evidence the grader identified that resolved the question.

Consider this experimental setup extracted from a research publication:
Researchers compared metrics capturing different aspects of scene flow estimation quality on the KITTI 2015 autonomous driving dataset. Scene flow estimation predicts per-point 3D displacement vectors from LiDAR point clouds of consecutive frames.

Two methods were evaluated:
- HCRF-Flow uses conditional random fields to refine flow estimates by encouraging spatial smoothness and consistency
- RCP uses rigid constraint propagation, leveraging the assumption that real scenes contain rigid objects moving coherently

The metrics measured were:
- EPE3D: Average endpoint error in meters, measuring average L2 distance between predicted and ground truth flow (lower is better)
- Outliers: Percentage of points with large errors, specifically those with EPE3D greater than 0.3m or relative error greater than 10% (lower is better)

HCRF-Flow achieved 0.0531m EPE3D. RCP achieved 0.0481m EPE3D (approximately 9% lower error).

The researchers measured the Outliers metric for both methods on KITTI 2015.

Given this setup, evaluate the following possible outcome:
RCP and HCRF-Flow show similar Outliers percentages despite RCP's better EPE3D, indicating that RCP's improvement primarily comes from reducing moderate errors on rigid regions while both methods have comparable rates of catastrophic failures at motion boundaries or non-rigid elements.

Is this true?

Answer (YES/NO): NO